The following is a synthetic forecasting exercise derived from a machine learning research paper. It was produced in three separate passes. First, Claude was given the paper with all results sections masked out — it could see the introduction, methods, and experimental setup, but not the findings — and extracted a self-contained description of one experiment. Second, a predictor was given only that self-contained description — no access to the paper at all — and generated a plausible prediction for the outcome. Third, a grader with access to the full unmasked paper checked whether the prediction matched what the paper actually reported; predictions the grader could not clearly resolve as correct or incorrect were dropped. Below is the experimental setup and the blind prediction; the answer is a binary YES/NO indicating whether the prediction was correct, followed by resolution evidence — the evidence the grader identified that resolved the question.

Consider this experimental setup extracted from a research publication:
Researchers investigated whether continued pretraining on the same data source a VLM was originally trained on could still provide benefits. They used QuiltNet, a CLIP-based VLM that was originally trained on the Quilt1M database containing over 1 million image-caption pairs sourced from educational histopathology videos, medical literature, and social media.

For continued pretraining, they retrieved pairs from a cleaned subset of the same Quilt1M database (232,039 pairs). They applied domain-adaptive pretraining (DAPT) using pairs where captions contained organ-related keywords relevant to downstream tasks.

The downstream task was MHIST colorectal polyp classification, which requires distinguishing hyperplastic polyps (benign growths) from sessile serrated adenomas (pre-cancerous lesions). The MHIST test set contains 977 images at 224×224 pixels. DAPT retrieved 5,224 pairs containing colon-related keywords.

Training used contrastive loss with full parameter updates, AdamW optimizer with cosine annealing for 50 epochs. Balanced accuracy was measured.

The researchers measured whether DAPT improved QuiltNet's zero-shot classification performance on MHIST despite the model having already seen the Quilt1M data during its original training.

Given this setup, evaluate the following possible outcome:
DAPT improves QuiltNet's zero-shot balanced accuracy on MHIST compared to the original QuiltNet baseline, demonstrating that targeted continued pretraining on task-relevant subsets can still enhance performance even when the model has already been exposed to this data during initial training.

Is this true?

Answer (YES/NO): NO